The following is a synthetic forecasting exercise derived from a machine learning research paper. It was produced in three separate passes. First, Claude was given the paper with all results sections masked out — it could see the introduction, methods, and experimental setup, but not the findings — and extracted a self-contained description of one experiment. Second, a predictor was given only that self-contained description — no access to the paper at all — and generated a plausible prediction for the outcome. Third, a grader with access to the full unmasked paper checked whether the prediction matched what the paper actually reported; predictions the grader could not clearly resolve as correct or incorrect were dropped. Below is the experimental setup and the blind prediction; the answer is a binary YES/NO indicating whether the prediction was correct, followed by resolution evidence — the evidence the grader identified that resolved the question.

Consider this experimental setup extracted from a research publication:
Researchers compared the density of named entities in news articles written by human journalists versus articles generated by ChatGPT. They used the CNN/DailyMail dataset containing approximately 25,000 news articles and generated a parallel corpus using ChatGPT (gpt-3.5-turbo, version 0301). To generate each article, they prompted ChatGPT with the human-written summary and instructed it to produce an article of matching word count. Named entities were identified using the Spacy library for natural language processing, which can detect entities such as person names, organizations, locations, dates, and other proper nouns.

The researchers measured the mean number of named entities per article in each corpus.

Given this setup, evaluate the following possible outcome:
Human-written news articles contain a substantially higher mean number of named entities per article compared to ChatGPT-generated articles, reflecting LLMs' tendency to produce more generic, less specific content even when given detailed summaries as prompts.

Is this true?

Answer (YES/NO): YES